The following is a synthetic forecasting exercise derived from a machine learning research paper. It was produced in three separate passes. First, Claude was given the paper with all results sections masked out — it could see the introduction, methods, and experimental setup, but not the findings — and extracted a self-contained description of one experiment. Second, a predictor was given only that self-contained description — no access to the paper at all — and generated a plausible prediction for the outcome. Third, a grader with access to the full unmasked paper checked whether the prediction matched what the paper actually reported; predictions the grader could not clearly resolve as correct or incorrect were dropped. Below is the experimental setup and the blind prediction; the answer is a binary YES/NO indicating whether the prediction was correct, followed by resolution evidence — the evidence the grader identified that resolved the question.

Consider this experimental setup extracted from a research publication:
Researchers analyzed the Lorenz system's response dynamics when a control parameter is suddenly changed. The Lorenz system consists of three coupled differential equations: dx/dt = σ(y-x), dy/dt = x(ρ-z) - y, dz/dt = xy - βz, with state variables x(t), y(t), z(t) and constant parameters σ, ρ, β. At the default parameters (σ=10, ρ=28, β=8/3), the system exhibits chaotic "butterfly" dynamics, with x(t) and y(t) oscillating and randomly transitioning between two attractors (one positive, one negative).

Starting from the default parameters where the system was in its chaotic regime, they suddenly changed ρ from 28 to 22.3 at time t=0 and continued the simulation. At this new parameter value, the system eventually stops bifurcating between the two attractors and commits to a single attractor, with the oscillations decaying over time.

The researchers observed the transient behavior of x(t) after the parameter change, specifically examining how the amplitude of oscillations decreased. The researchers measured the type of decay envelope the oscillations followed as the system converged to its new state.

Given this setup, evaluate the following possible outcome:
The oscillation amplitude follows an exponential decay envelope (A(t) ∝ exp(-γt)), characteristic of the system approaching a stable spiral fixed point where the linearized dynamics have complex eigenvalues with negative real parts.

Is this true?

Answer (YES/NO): YES